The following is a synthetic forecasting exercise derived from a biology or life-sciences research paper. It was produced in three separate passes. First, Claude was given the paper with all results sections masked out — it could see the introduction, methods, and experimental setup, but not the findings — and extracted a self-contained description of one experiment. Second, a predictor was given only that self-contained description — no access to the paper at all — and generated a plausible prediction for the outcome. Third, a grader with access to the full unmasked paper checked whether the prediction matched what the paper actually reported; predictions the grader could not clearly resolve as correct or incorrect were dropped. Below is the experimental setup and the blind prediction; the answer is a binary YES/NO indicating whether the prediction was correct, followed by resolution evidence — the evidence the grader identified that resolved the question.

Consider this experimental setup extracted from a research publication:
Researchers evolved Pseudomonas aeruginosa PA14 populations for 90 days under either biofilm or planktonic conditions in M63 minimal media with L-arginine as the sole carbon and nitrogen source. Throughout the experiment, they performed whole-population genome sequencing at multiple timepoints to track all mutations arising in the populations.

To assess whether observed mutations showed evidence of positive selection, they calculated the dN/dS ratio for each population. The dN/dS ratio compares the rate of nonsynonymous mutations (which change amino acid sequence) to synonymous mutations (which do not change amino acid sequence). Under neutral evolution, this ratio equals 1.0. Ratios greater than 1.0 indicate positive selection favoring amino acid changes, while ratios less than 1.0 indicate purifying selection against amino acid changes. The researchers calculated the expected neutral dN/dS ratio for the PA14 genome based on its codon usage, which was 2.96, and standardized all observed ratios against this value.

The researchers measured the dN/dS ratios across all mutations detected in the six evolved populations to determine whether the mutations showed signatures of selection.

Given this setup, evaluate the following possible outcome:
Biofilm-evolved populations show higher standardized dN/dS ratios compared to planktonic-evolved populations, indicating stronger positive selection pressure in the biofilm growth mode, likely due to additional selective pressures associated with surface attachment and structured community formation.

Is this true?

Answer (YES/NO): YES